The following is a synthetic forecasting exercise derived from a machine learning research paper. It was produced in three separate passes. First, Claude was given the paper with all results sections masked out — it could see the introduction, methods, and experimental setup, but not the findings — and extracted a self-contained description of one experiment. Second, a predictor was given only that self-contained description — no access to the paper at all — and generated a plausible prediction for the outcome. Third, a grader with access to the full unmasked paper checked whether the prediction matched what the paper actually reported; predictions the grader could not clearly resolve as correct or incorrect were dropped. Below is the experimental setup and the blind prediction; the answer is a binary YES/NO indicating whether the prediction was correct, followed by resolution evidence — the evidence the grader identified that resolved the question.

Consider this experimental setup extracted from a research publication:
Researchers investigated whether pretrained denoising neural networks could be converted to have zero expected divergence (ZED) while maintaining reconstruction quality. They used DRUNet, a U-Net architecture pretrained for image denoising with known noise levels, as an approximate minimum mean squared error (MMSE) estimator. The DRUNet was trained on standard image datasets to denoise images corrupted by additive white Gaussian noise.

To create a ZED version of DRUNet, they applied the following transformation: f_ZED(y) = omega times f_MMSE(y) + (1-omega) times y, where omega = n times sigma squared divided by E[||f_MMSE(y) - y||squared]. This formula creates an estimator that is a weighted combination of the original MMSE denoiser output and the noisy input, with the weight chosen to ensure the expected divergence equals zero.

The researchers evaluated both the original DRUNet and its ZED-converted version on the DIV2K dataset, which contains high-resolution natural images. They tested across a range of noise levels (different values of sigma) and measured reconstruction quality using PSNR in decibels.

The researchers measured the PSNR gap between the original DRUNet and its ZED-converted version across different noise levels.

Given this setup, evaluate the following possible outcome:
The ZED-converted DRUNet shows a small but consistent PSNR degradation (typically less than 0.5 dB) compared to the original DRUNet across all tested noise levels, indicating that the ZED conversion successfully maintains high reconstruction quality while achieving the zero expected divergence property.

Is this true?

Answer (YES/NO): NO